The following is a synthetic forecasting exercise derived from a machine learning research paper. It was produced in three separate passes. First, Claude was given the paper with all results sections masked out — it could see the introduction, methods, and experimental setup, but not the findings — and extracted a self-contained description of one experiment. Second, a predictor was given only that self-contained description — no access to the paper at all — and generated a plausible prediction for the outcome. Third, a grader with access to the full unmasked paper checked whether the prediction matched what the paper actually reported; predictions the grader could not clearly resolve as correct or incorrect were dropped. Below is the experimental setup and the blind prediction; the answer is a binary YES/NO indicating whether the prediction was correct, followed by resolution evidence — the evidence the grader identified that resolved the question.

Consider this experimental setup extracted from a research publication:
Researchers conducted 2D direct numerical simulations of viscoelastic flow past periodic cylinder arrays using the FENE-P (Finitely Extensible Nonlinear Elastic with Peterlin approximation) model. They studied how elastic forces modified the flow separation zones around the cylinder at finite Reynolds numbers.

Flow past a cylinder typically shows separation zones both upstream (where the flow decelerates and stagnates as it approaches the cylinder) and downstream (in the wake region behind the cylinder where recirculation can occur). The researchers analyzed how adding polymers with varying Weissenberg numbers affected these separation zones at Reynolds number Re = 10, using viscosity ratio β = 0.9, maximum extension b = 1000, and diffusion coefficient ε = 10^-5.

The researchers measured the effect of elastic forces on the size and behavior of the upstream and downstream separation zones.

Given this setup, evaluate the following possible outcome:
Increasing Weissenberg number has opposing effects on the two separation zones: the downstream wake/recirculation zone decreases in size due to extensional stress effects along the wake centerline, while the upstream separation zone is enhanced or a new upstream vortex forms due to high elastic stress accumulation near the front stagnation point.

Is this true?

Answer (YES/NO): YES